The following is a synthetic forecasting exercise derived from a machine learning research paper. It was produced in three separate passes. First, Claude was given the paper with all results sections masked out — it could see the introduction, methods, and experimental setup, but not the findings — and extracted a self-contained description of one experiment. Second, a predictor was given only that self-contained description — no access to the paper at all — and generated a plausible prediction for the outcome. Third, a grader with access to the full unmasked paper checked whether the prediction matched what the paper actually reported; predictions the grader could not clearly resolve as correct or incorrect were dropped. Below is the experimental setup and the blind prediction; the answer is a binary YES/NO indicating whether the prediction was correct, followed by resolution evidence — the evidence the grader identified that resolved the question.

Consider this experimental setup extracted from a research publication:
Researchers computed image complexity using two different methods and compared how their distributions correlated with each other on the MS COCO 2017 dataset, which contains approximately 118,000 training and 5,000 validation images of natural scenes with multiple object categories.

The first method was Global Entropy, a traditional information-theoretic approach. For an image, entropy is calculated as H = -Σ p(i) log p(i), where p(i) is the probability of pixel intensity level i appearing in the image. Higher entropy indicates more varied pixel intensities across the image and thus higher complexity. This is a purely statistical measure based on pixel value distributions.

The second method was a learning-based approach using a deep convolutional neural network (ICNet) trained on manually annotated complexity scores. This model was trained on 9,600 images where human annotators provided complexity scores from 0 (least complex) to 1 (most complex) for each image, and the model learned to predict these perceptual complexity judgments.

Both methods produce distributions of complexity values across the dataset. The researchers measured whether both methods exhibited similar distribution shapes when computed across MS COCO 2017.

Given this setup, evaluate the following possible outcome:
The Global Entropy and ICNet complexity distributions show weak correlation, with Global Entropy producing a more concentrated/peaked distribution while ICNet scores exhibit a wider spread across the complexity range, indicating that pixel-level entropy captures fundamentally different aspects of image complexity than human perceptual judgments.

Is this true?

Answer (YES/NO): NO